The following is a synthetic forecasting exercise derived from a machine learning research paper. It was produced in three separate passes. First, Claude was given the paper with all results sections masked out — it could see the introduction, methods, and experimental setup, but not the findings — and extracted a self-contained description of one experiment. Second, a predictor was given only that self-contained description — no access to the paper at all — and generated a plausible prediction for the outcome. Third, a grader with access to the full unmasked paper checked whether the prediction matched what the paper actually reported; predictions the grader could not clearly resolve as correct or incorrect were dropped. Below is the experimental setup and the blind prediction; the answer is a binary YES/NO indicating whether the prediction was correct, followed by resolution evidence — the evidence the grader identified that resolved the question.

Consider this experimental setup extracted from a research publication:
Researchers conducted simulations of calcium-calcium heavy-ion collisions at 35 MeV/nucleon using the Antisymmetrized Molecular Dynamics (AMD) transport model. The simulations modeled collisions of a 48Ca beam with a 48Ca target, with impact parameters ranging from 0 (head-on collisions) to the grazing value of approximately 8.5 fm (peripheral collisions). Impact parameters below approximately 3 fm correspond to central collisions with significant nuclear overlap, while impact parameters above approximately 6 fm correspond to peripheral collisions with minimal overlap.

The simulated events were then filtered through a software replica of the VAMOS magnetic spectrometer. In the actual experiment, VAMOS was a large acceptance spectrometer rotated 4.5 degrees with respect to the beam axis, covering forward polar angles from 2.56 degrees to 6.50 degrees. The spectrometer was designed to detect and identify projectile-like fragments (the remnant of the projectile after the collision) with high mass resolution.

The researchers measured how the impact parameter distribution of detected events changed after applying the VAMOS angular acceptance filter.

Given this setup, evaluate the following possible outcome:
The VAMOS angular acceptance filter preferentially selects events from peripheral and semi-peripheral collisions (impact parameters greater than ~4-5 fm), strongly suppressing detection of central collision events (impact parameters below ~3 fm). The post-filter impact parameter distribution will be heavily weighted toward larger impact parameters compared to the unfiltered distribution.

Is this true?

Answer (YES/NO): NO